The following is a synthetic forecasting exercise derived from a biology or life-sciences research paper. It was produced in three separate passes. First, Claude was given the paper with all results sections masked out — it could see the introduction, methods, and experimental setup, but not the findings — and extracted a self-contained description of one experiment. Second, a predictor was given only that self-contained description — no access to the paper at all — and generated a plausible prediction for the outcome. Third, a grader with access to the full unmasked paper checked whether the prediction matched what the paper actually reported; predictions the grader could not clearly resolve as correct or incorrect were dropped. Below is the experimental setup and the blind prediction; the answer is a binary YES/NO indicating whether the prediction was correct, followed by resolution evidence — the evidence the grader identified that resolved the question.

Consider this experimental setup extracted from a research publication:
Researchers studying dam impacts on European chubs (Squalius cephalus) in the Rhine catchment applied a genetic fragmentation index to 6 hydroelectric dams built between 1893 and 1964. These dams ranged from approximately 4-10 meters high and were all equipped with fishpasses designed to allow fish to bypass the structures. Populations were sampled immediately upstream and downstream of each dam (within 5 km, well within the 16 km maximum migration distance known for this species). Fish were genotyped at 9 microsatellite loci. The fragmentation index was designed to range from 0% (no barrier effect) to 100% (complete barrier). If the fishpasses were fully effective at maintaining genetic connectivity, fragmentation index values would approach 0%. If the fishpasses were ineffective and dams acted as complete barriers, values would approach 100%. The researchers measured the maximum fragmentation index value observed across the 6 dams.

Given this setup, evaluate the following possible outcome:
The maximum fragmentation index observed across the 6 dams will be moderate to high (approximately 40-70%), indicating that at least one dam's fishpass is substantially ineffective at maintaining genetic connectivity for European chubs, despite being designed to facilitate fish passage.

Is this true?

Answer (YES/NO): YES